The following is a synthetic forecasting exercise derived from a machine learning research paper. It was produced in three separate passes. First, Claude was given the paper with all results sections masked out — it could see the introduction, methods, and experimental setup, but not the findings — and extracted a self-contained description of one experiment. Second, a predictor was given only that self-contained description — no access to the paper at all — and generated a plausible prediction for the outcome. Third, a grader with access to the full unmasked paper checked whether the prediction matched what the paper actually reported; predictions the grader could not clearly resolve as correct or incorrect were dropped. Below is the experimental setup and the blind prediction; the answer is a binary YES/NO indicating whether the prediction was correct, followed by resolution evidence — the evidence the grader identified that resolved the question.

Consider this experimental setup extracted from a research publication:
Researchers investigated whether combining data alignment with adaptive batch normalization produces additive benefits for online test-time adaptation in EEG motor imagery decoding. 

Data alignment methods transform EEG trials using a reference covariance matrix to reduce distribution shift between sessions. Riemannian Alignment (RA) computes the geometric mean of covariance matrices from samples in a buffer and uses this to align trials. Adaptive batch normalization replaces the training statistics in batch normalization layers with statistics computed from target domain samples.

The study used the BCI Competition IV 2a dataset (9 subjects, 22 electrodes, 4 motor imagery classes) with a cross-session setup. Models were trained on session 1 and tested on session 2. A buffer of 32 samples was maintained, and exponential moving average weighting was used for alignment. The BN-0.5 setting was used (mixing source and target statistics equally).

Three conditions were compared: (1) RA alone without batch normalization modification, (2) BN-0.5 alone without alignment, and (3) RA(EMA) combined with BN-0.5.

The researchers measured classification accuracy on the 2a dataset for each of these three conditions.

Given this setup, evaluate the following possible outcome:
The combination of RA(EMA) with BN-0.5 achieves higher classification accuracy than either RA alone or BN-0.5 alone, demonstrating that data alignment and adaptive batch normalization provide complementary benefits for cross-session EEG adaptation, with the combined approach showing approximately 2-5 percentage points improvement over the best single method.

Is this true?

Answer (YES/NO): NO